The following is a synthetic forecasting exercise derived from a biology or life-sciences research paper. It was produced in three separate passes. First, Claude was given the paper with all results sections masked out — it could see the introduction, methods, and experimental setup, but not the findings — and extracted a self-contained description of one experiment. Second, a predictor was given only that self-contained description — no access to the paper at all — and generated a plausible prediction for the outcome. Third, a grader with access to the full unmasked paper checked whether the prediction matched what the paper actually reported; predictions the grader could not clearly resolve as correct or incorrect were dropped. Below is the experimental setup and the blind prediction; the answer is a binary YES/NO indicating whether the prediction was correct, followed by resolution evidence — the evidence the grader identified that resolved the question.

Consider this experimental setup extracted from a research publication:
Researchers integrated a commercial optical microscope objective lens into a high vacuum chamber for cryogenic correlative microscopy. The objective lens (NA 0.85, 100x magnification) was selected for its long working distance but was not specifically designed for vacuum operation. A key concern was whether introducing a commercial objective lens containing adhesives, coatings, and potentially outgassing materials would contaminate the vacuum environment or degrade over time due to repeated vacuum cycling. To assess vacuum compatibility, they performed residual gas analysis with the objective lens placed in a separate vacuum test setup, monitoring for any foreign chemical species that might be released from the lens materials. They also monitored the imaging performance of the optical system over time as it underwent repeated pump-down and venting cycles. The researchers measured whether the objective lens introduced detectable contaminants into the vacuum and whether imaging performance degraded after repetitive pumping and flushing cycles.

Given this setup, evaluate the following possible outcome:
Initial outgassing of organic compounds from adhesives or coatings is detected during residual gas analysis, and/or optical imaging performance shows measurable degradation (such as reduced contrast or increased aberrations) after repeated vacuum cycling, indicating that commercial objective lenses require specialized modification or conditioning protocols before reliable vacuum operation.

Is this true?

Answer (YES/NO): NO